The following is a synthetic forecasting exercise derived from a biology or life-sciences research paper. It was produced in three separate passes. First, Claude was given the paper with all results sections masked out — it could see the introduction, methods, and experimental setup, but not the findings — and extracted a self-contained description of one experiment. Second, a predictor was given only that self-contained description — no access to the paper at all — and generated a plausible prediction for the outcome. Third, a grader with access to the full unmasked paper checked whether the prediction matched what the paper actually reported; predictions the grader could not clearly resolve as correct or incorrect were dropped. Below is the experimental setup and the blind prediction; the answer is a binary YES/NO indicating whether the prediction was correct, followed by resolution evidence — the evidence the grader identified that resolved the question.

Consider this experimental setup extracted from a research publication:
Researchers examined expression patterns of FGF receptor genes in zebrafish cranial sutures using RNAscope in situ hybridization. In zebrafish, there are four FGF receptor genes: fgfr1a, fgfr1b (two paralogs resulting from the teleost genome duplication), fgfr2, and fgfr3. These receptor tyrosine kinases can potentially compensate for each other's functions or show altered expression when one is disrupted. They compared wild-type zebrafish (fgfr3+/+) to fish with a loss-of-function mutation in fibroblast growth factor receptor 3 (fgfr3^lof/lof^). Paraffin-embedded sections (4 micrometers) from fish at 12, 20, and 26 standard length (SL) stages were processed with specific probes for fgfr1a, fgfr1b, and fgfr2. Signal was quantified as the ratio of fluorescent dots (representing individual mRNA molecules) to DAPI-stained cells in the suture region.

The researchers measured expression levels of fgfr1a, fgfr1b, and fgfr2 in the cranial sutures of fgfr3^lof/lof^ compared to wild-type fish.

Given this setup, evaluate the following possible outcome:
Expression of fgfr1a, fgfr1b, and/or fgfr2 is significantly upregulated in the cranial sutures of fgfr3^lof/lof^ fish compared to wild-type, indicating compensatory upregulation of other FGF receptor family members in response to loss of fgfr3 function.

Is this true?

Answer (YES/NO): NO